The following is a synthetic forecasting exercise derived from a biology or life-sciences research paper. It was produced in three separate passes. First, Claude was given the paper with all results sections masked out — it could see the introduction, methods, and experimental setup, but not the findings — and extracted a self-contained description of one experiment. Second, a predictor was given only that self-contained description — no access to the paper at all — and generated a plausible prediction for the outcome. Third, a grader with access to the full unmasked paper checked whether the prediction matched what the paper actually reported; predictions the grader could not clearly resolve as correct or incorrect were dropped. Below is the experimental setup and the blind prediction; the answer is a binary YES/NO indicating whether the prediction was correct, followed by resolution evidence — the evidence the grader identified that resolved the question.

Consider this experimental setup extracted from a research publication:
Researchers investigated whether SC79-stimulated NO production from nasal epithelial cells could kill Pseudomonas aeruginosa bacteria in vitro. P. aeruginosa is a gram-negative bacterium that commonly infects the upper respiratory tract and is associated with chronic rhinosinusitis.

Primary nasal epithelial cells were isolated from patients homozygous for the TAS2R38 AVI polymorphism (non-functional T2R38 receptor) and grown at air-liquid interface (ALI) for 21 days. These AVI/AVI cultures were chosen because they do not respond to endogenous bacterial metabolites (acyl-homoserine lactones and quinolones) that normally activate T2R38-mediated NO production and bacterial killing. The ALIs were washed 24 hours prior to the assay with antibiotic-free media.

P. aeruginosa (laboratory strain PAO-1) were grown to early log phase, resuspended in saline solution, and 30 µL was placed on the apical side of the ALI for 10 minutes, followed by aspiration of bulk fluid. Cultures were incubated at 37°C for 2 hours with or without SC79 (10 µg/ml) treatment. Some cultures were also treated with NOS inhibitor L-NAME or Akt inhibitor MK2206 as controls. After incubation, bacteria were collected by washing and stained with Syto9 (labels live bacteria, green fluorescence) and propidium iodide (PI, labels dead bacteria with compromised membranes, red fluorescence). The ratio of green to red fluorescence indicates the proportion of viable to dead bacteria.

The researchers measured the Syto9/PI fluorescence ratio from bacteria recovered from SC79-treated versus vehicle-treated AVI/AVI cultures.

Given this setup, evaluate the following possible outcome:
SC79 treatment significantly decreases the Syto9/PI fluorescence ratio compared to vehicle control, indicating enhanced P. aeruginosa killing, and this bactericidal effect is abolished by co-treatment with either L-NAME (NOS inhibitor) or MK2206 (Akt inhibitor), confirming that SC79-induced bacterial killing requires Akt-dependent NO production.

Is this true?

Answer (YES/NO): YES